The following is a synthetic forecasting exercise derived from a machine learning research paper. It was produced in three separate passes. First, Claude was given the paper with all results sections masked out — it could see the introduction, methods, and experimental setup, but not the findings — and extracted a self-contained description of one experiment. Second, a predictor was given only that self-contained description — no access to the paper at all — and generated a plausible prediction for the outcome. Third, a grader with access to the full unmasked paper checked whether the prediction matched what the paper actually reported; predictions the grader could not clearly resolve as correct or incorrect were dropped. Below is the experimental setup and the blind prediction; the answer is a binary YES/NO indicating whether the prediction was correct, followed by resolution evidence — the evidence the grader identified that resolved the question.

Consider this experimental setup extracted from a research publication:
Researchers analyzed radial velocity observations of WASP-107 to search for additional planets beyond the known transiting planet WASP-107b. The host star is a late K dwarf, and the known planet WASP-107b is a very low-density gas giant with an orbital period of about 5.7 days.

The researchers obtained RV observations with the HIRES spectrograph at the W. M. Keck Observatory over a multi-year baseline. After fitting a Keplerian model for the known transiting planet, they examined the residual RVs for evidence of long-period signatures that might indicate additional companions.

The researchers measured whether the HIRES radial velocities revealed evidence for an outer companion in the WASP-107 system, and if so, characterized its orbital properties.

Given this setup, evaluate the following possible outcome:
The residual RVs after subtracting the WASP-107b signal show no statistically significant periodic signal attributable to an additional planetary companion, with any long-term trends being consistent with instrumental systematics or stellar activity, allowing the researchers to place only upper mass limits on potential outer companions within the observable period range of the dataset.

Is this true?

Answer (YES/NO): NO